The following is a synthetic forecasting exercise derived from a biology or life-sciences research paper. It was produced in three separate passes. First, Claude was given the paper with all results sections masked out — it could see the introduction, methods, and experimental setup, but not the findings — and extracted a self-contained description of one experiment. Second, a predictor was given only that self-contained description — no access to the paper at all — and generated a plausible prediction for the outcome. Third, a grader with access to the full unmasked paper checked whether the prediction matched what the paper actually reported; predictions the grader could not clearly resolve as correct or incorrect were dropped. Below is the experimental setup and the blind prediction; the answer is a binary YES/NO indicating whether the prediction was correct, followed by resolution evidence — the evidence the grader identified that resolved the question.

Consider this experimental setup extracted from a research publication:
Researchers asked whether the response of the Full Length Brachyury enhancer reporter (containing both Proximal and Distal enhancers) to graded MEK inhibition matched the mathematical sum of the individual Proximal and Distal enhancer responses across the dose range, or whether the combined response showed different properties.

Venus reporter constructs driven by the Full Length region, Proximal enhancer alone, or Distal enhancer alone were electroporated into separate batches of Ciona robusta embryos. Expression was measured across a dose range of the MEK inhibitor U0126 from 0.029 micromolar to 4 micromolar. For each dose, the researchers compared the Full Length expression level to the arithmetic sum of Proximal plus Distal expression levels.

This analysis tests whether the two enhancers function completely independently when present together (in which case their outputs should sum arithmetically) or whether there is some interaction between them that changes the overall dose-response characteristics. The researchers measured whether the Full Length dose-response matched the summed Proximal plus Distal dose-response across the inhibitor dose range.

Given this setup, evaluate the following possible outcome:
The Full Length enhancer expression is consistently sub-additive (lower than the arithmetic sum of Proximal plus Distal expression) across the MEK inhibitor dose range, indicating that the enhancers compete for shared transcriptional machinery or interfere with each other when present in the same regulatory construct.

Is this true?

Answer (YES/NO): NO